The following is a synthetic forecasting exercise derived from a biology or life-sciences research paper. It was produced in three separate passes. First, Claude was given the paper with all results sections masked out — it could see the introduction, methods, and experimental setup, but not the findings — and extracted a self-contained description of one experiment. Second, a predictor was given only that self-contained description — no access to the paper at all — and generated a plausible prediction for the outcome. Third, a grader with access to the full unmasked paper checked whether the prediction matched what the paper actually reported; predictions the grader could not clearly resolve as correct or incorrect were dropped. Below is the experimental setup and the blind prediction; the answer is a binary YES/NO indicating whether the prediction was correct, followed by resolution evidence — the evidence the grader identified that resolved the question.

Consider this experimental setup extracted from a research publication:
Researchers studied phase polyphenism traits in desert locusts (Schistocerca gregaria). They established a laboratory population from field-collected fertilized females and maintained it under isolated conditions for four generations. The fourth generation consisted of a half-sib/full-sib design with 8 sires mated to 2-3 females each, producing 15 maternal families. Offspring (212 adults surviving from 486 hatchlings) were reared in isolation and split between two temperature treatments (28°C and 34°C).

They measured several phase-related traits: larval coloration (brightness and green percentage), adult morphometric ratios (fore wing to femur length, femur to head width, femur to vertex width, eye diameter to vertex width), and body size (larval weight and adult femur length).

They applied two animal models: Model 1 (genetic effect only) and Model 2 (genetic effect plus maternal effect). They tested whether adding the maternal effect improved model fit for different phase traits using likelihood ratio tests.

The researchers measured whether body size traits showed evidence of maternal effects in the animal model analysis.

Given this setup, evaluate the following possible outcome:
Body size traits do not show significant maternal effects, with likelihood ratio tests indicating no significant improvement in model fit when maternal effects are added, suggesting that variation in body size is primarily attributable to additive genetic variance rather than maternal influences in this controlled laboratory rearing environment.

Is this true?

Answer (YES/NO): NO